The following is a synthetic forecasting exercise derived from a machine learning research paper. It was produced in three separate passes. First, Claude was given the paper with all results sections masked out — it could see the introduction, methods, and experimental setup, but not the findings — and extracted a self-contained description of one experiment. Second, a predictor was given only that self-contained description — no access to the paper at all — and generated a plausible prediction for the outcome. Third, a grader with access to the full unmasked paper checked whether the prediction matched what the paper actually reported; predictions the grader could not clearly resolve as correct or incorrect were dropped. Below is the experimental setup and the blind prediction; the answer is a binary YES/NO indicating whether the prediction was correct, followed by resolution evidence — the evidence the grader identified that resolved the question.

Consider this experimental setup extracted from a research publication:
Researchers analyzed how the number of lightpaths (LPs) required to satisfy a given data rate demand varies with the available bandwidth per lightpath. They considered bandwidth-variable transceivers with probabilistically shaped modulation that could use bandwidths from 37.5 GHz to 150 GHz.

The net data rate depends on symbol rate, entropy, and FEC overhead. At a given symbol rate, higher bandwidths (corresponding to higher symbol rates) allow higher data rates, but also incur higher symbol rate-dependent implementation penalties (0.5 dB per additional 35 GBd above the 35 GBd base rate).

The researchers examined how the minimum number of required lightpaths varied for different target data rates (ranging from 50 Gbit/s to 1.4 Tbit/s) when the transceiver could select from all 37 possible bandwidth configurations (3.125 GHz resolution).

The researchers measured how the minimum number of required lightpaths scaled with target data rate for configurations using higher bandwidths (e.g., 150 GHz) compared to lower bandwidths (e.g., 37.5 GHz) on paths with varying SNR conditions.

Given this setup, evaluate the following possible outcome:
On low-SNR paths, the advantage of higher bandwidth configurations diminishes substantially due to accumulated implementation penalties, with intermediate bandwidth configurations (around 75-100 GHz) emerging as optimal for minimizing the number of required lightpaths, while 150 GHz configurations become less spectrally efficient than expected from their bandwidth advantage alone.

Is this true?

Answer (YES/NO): NO